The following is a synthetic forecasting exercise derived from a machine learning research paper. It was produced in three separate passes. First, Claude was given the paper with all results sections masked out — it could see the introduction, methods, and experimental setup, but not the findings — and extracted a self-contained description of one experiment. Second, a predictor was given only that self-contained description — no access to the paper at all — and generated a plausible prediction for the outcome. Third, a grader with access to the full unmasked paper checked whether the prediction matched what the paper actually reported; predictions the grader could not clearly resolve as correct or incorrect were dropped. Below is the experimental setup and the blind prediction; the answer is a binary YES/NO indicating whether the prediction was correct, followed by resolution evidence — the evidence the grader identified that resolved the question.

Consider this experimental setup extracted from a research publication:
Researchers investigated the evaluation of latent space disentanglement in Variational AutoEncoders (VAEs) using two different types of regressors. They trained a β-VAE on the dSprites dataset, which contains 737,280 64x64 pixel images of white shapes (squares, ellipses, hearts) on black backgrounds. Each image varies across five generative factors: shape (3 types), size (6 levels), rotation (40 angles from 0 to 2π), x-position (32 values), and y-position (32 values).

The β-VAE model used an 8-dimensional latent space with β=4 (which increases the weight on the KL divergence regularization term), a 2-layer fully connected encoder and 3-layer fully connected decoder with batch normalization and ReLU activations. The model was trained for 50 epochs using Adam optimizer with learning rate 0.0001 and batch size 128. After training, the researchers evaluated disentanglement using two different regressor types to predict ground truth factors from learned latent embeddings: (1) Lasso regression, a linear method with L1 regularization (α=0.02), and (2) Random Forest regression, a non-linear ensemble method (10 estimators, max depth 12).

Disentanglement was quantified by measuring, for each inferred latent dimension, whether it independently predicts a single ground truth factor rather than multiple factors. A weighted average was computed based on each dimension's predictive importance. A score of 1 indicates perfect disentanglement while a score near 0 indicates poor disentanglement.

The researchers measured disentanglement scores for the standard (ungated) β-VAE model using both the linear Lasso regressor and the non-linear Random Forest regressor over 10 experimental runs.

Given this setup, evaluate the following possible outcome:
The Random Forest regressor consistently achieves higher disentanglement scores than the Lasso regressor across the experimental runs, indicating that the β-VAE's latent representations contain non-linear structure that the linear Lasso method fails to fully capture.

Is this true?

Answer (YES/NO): NO